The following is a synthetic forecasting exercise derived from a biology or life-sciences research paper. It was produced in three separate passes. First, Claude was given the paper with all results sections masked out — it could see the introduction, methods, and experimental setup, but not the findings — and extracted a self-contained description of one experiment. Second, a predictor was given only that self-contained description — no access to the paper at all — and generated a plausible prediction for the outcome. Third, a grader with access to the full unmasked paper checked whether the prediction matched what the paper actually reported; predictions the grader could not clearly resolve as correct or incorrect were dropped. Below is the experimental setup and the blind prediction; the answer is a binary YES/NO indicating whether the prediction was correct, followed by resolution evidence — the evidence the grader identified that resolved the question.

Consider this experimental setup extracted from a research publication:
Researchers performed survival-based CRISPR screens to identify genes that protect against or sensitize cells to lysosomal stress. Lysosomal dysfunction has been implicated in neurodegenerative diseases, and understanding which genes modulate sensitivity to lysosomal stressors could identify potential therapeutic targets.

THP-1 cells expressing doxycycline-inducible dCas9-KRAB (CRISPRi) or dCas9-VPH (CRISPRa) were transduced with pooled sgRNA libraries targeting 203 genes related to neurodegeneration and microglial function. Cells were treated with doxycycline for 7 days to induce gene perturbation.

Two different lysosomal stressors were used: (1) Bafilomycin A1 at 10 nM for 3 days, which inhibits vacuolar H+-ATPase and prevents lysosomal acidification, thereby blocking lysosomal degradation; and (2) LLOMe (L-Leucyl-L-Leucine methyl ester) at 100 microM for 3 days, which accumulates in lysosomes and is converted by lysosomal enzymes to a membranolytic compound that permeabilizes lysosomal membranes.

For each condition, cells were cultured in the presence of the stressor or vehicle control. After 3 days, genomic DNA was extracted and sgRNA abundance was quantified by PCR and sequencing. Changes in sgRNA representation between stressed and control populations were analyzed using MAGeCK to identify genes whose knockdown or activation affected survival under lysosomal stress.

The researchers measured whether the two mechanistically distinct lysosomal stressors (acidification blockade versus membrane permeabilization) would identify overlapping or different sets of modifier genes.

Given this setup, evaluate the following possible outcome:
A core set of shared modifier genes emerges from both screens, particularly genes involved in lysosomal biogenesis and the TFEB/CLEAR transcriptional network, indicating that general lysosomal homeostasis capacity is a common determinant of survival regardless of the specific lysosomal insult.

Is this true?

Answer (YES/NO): NO